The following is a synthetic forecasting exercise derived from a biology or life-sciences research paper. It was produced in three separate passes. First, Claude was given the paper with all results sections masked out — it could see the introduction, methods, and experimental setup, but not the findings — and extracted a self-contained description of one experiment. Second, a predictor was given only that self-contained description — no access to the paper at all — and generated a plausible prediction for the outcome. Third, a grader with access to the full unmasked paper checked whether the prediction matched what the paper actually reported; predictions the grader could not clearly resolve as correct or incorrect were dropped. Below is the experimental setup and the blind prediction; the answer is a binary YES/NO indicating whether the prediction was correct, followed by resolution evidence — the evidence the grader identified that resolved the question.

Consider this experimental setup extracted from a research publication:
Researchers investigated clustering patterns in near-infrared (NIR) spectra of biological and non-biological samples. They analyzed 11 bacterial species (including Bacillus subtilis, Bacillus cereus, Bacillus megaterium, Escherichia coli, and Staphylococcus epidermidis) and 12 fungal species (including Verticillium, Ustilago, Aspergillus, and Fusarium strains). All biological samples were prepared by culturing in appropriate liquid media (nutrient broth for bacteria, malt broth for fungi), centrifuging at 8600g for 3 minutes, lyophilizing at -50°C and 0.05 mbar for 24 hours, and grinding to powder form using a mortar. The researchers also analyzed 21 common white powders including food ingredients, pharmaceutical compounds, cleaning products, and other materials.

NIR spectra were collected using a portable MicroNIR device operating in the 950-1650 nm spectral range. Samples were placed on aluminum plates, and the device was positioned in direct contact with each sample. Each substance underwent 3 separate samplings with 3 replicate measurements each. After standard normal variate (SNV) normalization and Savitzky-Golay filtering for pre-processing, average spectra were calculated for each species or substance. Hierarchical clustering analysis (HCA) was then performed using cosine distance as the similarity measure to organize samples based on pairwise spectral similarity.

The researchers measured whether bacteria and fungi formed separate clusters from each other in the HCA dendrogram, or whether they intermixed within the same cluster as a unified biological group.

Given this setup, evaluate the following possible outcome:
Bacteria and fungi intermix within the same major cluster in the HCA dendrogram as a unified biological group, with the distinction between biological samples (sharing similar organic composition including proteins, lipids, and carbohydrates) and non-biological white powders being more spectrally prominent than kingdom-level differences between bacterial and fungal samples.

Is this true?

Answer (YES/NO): NO